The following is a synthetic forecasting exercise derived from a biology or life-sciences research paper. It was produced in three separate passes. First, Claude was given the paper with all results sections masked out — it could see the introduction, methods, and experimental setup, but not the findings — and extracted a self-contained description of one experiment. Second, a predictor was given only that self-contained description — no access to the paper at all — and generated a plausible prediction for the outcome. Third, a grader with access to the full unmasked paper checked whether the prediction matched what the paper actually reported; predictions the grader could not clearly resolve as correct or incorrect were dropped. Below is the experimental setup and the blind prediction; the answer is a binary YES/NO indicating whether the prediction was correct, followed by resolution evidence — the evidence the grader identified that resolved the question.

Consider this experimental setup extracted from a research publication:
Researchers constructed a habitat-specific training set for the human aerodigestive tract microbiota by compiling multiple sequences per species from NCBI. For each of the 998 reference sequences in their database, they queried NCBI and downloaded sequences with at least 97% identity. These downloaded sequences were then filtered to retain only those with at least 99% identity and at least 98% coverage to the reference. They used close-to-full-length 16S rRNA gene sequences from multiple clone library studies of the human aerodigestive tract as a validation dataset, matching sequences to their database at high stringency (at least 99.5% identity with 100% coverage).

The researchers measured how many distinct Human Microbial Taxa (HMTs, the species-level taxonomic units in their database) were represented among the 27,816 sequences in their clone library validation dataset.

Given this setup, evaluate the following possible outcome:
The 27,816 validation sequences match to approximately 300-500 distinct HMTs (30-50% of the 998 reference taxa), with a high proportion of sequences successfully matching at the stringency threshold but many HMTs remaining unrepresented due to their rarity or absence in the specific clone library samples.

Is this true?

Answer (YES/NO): YES